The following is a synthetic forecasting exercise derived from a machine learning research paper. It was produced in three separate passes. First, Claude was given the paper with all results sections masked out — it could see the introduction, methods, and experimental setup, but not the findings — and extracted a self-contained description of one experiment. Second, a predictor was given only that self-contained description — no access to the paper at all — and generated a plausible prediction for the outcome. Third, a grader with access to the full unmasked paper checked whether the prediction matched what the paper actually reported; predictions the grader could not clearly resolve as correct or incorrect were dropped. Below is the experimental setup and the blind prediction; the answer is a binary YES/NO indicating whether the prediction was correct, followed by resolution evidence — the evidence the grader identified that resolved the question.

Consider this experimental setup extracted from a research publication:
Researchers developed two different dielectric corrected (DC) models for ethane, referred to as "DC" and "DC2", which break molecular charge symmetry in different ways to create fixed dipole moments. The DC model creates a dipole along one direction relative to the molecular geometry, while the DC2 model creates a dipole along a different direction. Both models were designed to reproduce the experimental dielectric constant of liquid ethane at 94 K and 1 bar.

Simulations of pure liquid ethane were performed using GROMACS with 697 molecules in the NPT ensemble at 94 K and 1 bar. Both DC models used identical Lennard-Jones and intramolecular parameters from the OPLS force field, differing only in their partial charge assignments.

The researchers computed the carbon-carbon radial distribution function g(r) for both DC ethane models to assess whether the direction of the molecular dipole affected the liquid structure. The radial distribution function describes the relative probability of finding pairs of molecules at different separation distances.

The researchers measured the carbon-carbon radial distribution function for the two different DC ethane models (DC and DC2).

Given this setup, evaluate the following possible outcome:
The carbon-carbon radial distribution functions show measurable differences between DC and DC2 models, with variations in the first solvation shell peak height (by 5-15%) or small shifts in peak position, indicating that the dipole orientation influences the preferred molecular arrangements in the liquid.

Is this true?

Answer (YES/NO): NO